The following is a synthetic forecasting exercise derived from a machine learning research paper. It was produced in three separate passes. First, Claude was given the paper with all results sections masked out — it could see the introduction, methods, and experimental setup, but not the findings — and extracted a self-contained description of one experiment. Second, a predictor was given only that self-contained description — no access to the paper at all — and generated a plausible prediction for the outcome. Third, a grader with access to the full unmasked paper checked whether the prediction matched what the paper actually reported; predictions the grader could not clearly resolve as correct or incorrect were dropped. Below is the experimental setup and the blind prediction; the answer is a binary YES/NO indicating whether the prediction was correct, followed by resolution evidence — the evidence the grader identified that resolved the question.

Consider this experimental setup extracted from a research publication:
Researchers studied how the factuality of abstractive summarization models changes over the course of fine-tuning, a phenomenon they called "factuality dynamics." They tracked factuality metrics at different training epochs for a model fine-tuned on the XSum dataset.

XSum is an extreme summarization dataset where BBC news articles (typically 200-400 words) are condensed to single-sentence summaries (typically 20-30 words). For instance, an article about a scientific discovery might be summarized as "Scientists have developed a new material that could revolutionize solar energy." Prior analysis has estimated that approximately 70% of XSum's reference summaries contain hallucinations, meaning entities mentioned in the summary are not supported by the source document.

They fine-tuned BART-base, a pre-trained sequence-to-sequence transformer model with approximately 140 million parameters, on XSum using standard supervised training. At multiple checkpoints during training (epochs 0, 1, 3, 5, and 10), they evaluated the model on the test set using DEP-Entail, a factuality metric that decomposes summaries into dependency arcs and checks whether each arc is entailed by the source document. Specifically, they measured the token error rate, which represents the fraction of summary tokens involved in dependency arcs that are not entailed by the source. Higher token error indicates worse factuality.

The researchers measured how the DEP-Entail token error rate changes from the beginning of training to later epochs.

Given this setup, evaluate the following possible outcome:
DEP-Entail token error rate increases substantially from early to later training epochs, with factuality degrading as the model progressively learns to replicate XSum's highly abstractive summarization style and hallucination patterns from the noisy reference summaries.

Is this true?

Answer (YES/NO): NO